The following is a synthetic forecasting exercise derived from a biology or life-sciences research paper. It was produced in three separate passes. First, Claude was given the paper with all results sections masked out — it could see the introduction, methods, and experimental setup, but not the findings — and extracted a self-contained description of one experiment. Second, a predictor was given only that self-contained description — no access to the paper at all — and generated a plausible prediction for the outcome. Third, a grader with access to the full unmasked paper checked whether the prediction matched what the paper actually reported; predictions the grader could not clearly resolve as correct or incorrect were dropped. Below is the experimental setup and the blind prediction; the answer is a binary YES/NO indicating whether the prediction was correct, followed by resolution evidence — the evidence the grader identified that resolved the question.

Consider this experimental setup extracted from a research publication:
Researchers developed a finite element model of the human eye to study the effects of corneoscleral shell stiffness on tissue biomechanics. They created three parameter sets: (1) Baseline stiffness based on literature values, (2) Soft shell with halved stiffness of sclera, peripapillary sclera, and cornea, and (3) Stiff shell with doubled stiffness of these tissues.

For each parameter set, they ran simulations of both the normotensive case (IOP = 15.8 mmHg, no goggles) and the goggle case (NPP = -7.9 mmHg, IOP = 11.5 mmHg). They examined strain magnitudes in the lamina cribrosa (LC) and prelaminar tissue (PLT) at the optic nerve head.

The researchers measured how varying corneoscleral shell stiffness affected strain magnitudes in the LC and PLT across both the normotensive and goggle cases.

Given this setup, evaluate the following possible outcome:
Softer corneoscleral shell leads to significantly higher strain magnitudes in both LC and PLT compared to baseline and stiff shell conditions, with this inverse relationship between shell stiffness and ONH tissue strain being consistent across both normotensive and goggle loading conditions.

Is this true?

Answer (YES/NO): NO